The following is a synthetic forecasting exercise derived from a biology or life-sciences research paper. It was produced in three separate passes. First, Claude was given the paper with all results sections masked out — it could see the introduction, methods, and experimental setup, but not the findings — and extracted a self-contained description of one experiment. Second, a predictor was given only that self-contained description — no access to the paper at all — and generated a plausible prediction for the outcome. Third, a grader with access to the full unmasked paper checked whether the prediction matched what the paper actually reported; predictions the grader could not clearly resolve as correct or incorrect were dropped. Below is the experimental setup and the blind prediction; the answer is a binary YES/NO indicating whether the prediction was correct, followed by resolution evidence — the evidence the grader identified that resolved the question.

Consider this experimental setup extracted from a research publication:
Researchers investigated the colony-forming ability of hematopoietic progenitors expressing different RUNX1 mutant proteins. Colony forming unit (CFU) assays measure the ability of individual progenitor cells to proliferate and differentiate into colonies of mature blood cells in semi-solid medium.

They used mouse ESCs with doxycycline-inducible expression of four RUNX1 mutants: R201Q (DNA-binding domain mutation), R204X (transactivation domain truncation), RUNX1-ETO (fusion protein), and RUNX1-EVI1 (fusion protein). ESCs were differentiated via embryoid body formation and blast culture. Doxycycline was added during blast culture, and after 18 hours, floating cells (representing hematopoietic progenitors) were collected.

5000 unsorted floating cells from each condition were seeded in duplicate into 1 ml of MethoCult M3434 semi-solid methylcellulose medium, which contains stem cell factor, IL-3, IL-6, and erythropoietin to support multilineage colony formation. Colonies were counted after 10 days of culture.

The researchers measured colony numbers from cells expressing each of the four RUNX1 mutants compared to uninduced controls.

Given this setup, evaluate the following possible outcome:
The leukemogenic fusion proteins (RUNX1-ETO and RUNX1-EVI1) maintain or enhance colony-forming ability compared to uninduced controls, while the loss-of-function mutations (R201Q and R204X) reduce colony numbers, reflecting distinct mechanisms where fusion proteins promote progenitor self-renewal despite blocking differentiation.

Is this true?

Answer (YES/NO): NO